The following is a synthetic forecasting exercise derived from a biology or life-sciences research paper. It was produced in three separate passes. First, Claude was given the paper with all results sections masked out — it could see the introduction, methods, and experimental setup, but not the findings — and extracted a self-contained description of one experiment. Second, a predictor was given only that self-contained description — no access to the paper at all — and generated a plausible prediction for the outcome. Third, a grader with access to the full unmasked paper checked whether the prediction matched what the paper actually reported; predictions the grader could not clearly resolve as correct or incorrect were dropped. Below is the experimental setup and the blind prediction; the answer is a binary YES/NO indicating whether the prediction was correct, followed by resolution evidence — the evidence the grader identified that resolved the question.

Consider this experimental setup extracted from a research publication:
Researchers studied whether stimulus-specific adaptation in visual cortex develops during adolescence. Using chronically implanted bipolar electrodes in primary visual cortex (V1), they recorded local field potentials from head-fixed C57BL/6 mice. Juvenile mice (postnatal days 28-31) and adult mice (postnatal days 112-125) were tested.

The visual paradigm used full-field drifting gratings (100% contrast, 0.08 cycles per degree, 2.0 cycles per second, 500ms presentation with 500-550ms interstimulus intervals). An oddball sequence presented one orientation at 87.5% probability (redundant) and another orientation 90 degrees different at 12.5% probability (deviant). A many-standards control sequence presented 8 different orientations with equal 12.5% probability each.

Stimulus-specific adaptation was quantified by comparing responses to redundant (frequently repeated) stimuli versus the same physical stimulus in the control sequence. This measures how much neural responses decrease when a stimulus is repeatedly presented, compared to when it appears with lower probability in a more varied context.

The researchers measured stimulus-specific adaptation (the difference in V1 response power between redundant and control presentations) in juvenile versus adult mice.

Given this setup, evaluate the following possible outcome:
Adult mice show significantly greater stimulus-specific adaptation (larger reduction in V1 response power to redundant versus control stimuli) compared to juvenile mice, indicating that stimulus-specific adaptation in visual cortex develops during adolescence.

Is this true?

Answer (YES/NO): NO